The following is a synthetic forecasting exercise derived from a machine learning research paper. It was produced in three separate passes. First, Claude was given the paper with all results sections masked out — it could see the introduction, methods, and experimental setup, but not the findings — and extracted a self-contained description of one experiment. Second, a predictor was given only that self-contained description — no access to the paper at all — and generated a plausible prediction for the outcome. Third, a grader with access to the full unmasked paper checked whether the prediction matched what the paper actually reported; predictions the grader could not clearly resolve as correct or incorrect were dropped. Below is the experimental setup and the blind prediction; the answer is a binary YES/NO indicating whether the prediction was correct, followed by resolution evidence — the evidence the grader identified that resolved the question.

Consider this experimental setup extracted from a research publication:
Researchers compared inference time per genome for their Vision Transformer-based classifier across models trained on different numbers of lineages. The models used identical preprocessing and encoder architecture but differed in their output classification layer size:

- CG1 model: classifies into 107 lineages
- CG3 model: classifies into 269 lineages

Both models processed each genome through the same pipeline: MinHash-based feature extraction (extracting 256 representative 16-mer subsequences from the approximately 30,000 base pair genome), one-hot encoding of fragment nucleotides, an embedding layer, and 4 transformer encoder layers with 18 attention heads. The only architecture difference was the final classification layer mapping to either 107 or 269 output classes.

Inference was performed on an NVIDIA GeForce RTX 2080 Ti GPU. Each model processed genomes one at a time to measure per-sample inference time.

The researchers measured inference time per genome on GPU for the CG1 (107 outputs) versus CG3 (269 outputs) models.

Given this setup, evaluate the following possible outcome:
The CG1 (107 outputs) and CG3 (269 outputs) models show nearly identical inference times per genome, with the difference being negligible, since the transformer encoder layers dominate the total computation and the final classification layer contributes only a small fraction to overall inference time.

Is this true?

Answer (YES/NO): YES